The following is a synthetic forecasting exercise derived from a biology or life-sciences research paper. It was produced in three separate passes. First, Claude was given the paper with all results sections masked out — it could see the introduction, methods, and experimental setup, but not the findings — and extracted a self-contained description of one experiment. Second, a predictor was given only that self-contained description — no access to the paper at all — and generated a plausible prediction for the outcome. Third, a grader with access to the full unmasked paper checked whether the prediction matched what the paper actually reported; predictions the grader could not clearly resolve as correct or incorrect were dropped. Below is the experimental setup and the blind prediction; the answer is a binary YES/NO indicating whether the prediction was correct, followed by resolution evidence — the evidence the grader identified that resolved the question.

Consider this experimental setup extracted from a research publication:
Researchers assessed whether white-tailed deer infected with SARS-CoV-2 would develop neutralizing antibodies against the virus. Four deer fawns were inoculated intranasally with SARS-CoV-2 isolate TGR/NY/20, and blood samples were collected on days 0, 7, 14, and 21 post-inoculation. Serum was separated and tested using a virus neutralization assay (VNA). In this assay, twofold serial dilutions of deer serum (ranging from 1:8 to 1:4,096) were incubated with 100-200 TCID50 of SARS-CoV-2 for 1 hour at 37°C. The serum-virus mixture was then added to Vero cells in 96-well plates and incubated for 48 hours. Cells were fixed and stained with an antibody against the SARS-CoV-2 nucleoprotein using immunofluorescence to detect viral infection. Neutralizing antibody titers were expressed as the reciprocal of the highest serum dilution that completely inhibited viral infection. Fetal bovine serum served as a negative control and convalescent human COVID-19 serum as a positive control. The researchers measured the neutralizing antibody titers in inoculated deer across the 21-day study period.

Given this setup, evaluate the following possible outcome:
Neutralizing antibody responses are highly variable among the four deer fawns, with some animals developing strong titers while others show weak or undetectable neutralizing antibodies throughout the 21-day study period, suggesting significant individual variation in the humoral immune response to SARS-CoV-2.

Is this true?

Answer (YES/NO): NO